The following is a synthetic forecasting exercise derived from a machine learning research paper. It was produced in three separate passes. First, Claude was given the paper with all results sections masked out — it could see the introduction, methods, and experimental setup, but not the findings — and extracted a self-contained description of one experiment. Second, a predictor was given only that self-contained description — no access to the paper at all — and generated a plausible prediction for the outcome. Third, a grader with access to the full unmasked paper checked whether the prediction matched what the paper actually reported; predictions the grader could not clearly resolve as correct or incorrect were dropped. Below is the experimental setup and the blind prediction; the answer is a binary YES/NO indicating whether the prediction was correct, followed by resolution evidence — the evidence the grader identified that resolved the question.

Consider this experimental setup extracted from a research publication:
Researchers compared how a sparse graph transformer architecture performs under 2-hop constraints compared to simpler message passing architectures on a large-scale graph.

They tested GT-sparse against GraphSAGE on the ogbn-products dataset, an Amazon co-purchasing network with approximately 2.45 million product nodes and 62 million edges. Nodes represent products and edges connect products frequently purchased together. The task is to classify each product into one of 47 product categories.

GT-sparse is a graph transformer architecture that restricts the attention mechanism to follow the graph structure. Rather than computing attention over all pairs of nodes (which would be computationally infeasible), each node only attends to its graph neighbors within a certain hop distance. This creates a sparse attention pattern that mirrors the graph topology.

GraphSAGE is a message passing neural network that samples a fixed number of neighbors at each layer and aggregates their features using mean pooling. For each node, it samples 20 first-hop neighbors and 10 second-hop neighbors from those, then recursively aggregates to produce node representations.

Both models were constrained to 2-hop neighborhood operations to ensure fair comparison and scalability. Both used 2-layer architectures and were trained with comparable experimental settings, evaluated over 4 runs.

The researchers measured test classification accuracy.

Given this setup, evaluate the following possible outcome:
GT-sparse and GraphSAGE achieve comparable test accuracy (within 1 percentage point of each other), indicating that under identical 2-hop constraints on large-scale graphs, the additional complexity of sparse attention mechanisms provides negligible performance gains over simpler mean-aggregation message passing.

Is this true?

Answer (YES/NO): NO